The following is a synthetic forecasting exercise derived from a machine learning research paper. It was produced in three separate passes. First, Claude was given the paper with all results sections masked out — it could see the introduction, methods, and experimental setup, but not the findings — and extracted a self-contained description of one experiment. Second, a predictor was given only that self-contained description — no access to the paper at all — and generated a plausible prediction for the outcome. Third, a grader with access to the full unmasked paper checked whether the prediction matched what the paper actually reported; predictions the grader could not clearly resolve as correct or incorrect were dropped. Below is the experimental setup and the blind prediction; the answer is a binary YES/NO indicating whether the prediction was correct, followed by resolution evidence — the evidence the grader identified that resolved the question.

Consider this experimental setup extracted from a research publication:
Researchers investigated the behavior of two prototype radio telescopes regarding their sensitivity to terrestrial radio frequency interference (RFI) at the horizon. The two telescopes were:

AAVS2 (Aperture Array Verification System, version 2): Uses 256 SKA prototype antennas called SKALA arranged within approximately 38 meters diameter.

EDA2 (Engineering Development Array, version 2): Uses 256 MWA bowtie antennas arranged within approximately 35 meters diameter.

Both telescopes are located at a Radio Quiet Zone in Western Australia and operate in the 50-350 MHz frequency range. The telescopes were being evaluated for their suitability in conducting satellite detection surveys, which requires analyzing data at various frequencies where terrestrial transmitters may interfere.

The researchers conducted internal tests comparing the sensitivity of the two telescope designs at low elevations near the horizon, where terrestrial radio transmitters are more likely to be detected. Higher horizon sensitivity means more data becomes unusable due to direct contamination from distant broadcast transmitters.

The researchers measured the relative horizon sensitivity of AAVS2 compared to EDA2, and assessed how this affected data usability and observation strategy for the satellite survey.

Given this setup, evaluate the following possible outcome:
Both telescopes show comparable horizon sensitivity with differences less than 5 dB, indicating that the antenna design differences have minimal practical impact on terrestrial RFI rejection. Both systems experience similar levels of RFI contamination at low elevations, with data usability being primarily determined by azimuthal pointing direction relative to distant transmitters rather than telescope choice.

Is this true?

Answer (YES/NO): NO